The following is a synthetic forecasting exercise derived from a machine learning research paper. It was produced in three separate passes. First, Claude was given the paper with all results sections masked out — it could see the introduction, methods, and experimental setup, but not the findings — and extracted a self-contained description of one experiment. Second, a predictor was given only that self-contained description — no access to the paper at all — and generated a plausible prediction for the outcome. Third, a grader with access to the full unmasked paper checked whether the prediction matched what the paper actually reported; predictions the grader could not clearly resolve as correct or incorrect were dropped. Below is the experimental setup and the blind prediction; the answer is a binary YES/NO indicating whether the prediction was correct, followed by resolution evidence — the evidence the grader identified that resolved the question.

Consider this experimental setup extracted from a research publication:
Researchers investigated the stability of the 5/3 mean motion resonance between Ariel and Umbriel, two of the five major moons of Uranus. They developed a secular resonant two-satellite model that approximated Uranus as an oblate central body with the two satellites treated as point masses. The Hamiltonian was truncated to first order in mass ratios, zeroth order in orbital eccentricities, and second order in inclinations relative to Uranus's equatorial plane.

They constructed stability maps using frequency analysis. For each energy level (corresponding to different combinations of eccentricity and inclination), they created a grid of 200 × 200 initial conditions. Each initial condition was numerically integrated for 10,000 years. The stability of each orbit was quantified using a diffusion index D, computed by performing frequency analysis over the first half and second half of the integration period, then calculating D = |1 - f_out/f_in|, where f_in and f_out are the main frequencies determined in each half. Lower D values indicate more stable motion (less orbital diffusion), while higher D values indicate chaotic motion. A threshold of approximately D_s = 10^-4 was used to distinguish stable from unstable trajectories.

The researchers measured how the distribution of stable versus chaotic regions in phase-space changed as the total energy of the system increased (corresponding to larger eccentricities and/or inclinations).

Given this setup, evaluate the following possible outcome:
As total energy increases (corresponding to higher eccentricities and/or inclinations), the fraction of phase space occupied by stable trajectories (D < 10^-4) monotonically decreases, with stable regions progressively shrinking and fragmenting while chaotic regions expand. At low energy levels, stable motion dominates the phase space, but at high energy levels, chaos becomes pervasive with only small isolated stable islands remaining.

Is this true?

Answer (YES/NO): YES